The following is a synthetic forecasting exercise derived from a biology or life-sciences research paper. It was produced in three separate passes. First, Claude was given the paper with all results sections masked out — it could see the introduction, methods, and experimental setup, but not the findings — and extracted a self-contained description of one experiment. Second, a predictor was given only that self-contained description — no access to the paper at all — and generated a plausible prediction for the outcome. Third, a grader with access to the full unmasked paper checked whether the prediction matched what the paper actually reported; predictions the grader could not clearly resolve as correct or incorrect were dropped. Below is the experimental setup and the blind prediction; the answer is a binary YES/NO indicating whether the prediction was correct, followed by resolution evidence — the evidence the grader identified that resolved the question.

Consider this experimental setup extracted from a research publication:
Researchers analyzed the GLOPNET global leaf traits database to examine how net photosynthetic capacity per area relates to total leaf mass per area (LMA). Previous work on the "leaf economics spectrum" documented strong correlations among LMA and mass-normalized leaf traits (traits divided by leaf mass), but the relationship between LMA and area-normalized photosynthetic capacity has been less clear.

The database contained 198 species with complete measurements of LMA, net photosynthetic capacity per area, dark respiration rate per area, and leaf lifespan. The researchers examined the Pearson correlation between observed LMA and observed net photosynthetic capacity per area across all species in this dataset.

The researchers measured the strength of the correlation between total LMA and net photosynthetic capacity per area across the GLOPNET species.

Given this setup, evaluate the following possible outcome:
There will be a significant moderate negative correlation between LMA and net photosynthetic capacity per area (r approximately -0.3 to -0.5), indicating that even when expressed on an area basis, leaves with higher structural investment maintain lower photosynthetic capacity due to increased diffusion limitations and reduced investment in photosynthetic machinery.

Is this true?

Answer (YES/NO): NO